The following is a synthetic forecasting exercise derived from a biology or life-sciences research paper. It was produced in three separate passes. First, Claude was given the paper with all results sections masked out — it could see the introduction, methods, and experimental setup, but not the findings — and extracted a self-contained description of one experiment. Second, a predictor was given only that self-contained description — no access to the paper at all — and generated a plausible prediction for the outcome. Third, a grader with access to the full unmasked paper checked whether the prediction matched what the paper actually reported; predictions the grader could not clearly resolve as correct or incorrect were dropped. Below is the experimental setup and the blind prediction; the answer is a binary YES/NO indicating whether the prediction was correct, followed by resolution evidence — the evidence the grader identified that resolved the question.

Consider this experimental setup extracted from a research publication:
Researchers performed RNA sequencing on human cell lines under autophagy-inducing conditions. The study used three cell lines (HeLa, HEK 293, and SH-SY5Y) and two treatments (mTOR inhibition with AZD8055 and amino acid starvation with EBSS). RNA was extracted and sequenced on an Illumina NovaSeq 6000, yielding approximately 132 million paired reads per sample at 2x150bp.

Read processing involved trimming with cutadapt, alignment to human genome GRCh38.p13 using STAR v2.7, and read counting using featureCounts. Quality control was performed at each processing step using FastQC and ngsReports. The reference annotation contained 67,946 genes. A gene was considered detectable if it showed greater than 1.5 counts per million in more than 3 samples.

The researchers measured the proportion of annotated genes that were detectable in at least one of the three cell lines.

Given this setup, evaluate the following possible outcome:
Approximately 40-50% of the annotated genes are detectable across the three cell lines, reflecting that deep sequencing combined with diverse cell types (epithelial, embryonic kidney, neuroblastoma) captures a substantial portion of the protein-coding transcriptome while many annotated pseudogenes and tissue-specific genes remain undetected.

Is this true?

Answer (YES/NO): NO